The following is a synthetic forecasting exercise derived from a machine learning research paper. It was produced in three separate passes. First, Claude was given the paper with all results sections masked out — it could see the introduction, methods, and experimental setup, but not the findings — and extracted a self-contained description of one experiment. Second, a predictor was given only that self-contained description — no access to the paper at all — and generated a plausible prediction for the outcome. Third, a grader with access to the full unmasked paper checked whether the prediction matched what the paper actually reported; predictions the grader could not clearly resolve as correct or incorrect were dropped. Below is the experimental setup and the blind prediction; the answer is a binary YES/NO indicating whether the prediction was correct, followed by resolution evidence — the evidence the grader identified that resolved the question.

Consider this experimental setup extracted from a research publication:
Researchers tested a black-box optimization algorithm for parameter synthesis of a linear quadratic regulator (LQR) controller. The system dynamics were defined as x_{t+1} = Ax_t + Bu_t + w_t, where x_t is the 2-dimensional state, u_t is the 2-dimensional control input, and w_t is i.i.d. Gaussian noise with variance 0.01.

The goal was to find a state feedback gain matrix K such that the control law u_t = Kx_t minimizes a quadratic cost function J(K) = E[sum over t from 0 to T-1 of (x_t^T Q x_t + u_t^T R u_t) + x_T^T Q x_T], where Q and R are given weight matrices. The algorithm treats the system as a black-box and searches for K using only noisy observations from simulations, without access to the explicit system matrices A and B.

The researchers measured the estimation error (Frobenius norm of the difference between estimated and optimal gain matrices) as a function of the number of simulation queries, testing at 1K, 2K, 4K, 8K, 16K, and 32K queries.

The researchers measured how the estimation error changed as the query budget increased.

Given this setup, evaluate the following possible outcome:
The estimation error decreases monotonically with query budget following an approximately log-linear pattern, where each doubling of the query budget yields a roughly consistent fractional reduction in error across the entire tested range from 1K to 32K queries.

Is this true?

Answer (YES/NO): NO